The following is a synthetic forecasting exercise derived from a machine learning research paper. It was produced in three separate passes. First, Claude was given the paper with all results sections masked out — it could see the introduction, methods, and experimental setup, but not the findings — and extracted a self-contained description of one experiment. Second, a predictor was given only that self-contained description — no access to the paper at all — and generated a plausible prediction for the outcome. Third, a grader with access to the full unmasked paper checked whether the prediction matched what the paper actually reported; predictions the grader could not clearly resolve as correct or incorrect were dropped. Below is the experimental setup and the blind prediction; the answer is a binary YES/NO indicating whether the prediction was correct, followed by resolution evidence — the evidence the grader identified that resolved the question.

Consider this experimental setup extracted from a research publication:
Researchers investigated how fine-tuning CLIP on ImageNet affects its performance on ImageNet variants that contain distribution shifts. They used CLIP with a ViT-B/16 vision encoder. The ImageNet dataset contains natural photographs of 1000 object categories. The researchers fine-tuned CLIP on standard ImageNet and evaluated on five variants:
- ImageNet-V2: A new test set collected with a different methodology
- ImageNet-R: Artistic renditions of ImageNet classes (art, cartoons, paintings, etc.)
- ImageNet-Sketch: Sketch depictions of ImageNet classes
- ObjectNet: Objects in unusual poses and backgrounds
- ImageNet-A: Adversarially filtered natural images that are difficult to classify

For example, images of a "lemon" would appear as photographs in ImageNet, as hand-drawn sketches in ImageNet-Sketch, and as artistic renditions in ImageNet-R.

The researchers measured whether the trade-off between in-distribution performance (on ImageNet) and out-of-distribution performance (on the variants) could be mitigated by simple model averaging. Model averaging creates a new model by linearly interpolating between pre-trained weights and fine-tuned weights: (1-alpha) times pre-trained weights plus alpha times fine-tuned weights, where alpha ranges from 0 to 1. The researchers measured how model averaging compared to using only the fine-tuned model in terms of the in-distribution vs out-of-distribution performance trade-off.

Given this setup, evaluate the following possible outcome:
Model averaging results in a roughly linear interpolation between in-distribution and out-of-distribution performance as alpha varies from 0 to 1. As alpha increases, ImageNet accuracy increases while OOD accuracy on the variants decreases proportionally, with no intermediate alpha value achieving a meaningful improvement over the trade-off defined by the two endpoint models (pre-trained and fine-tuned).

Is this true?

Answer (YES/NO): NO